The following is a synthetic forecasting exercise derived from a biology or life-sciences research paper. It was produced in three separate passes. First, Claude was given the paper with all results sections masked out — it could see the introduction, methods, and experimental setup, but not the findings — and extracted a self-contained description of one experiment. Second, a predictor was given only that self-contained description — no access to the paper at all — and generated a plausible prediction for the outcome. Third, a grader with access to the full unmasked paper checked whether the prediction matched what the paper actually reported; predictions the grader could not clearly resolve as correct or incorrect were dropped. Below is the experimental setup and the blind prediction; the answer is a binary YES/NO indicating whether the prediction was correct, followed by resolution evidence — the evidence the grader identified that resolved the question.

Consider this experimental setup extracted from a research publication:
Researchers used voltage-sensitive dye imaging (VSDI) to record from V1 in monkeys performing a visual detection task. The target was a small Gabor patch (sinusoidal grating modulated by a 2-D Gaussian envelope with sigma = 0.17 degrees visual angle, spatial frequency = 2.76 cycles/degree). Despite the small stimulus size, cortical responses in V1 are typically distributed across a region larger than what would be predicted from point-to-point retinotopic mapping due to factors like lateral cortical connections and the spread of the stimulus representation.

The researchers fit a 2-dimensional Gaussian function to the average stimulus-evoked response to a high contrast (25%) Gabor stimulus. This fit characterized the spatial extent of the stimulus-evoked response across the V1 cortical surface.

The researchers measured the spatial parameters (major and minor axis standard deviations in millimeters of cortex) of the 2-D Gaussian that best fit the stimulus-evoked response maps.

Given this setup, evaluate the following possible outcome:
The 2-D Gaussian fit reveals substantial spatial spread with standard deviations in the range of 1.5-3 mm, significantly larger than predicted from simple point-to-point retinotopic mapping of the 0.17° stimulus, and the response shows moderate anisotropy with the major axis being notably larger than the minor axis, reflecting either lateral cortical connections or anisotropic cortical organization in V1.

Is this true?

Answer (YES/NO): YES